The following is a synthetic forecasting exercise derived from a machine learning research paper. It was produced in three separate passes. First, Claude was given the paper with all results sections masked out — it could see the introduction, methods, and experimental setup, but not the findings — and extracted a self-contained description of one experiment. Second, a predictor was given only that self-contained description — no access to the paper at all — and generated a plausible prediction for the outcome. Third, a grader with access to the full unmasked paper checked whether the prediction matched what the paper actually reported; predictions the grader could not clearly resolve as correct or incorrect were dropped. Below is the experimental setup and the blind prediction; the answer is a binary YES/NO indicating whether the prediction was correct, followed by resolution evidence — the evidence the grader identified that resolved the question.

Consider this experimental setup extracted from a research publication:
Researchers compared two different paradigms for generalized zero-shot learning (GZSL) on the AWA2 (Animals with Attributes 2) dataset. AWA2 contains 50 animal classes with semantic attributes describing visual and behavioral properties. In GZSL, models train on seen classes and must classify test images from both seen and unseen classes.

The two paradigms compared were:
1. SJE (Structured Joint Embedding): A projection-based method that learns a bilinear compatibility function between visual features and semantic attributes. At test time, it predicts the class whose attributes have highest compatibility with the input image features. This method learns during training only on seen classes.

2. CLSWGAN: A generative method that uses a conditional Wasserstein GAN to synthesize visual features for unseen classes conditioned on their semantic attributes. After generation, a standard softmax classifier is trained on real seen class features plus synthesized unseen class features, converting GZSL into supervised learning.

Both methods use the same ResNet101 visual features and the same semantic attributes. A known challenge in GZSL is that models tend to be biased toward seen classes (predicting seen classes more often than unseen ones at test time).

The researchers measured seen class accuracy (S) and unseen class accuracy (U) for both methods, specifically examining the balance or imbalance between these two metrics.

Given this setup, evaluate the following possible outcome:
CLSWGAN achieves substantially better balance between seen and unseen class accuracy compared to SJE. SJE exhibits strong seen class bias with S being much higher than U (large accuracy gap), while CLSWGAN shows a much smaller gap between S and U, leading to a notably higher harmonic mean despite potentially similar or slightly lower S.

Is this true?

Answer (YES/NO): NO